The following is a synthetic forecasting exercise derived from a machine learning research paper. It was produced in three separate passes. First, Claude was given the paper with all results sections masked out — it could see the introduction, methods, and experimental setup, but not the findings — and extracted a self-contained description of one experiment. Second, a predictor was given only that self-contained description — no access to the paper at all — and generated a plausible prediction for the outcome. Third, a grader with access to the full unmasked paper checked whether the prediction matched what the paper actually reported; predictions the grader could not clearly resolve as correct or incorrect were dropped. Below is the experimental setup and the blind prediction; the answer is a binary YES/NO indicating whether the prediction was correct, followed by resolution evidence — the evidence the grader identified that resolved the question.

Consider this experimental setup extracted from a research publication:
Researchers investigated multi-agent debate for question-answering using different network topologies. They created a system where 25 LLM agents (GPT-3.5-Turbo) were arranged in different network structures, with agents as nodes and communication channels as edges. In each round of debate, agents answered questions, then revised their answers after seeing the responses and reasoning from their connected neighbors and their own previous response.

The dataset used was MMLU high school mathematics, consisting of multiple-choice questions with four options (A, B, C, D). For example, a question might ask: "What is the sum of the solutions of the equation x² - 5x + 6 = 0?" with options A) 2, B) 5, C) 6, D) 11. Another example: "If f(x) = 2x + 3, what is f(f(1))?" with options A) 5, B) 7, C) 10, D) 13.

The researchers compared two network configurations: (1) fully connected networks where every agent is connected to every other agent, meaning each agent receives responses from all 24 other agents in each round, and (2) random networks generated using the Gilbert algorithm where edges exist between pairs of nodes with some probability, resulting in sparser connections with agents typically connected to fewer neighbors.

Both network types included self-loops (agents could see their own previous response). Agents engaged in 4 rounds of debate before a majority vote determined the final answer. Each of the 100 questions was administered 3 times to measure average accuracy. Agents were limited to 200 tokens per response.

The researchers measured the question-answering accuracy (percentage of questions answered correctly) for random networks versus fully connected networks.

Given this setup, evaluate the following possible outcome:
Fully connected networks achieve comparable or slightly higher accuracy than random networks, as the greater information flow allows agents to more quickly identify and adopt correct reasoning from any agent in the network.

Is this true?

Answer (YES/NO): YES